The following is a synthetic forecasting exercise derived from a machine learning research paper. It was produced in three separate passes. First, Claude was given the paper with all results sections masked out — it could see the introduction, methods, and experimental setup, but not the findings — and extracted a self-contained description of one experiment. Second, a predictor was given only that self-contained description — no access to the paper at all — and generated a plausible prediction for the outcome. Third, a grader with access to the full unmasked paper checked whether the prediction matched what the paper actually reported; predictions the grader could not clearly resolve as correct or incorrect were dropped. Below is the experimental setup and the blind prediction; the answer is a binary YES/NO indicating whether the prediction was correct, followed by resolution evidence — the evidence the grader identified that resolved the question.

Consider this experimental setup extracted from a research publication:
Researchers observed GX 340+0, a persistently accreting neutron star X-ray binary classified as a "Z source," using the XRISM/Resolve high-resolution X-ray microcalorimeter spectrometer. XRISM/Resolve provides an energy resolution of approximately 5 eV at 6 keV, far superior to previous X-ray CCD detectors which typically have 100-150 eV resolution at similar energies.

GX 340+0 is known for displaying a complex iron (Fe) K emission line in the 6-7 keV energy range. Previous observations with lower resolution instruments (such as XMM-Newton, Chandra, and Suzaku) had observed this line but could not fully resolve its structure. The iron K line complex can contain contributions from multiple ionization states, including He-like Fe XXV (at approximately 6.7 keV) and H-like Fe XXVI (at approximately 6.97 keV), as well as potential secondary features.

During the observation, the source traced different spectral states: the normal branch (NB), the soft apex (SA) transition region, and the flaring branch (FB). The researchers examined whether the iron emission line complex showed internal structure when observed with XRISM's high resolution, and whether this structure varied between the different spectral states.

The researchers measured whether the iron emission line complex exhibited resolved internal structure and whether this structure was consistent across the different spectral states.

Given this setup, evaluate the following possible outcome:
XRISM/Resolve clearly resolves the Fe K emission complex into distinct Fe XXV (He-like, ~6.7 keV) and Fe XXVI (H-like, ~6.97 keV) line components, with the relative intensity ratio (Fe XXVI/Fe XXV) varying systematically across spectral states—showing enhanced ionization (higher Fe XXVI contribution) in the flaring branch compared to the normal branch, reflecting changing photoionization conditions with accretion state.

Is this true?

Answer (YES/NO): NO